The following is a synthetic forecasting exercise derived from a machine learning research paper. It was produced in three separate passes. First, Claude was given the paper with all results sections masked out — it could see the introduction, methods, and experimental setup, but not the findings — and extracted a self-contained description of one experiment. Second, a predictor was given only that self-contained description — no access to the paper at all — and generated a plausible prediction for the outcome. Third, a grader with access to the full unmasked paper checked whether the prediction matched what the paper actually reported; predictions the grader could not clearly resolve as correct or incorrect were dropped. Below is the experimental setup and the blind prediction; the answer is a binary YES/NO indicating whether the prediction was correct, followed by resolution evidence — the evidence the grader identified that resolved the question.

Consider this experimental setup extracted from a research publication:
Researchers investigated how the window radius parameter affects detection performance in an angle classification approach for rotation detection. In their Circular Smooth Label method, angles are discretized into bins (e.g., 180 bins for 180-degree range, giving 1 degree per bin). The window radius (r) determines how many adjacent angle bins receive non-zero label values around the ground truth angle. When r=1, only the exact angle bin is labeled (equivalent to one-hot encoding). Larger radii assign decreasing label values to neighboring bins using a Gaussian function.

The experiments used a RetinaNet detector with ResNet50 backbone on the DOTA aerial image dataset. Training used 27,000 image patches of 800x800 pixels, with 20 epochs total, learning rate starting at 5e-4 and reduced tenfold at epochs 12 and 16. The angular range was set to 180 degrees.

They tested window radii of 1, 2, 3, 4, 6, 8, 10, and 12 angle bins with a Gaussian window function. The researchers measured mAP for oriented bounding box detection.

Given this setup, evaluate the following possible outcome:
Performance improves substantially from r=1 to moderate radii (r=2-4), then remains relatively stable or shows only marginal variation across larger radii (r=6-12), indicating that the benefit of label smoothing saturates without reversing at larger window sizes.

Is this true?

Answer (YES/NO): NO